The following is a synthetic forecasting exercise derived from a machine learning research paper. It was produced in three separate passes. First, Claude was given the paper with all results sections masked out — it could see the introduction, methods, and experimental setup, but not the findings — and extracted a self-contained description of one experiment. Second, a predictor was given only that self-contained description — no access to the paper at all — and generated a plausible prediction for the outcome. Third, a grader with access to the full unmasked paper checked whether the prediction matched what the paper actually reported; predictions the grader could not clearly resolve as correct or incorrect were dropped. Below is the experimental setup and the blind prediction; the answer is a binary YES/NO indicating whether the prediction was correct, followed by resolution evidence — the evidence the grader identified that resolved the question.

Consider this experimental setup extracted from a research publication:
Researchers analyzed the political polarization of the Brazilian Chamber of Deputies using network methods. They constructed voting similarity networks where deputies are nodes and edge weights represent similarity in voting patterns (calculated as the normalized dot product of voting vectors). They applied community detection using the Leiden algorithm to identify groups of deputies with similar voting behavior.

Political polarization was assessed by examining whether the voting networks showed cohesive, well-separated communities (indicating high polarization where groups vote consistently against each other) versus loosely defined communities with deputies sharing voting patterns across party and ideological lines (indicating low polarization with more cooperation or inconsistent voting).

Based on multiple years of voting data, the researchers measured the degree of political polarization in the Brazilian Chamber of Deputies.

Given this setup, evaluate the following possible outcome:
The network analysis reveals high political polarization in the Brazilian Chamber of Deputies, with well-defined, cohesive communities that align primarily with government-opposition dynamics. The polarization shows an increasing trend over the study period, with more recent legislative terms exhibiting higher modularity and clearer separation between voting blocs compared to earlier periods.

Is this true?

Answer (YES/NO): NO